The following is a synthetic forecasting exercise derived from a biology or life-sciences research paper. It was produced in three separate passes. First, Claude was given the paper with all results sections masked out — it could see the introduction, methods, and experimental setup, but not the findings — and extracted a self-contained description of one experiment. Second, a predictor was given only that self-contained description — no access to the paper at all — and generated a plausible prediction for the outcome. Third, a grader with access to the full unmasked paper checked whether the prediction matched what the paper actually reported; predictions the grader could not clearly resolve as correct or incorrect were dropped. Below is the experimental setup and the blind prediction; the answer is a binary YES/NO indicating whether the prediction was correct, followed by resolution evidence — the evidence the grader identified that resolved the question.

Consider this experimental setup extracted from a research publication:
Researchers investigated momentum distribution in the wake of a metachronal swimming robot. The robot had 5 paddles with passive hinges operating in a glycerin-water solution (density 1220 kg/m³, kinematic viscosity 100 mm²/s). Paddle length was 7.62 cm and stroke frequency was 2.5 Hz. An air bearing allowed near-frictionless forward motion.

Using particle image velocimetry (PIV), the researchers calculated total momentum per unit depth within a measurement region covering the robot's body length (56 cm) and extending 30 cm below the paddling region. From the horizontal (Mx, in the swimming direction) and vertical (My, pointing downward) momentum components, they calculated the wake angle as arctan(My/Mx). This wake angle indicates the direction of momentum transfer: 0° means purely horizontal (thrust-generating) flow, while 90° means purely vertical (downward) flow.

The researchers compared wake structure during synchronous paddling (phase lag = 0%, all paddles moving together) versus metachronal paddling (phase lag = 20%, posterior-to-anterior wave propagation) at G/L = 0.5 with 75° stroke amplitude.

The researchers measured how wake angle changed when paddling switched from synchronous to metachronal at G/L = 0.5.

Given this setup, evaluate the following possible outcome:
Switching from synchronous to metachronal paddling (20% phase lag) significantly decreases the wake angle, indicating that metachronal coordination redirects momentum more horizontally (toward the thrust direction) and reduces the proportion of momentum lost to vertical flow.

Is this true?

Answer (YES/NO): NO